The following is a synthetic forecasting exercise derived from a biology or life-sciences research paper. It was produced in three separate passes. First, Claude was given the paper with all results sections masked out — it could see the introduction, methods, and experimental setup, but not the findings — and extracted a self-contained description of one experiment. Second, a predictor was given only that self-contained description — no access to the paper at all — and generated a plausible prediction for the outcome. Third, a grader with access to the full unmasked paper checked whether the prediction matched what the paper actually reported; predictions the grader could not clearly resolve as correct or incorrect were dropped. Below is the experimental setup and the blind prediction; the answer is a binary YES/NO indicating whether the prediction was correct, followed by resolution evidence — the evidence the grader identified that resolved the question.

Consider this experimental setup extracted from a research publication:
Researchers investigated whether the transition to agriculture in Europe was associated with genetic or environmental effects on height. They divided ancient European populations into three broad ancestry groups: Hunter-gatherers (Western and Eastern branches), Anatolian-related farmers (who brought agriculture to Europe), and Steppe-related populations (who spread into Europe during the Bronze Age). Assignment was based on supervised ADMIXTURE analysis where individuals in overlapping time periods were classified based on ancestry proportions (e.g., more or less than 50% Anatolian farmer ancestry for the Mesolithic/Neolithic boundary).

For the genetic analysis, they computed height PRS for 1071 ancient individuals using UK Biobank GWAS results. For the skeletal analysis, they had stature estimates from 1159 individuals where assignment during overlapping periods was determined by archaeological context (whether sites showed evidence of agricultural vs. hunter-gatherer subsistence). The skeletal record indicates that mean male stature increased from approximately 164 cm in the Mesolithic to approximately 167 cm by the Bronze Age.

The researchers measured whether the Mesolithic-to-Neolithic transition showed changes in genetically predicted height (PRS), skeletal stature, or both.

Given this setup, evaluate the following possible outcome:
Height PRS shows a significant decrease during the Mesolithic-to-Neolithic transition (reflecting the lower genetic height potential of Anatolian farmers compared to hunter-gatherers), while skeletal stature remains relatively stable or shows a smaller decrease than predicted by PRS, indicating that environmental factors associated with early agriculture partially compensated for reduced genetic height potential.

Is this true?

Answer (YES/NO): NO